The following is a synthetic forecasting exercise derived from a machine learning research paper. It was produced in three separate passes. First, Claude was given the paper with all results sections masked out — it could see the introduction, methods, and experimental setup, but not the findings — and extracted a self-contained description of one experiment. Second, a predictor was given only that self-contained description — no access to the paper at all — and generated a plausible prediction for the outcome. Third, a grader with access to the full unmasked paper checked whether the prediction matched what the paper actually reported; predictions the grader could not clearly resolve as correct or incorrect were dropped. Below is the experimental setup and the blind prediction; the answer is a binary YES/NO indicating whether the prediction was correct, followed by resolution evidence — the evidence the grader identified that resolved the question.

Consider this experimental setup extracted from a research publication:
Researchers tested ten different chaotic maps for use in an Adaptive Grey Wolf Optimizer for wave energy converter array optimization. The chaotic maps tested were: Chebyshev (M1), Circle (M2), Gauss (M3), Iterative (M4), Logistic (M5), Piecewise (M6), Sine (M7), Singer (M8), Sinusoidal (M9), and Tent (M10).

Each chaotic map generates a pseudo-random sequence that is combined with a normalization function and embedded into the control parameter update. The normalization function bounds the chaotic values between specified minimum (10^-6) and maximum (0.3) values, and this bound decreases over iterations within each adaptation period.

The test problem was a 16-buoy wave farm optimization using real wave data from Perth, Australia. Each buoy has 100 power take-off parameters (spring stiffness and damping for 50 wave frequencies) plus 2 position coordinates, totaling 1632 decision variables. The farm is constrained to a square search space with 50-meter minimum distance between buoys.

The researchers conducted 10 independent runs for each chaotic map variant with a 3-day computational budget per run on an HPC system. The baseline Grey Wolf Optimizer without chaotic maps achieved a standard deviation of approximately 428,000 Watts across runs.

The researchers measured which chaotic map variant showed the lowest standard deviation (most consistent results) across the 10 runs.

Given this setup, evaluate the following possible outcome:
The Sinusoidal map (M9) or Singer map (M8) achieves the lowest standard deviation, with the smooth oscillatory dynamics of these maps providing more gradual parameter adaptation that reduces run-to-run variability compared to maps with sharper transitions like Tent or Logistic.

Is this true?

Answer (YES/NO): NO